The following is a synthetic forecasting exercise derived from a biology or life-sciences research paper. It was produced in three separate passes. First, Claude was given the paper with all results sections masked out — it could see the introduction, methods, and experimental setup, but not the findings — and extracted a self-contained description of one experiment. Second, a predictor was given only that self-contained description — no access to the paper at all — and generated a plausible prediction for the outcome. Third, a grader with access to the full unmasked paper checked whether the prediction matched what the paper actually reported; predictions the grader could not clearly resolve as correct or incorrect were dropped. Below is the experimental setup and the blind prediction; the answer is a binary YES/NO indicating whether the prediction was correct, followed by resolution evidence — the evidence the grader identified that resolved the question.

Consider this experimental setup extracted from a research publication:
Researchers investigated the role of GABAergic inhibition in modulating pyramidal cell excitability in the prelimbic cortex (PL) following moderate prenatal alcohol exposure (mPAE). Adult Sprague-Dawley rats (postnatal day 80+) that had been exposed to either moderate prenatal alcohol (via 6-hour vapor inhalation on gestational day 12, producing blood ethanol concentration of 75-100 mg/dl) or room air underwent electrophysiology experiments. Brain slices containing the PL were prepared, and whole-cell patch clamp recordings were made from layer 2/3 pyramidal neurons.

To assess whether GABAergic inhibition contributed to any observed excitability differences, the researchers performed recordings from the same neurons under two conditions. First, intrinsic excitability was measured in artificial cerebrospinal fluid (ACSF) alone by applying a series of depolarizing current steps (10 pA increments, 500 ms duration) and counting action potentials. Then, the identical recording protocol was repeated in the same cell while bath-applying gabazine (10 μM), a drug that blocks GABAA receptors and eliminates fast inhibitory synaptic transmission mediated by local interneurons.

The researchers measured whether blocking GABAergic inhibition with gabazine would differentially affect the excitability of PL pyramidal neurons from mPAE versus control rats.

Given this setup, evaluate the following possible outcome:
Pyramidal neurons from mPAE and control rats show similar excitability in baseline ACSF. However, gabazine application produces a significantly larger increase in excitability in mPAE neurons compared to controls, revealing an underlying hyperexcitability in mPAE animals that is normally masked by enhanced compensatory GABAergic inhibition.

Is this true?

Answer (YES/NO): NO